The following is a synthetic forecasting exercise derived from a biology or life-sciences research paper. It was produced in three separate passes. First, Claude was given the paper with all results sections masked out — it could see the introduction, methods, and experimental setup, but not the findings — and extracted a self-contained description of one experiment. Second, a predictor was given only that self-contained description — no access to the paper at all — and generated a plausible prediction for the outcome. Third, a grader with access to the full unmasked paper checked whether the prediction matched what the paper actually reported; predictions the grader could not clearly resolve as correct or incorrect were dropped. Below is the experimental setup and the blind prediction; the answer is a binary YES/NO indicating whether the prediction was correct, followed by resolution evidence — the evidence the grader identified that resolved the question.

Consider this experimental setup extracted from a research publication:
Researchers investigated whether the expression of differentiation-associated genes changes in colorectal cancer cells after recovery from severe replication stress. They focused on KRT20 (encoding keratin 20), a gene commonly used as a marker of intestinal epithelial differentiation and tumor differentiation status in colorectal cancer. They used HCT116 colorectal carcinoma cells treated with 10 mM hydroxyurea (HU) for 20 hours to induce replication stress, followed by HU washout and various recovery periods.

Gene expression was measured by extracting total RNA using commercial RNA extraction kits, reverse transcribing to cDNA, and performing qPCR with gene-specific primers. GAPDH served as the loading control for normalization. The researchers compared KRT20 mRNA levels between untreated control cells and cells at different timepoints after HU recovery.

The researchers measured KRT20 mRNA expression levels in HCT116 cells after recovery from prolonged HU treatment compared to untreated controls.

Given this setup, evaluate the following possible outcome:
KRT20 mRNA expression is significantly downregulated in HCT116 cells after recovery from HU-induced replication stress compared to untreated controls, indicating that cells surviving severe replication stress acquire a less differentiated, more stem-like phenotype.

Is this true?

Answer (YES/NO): NO